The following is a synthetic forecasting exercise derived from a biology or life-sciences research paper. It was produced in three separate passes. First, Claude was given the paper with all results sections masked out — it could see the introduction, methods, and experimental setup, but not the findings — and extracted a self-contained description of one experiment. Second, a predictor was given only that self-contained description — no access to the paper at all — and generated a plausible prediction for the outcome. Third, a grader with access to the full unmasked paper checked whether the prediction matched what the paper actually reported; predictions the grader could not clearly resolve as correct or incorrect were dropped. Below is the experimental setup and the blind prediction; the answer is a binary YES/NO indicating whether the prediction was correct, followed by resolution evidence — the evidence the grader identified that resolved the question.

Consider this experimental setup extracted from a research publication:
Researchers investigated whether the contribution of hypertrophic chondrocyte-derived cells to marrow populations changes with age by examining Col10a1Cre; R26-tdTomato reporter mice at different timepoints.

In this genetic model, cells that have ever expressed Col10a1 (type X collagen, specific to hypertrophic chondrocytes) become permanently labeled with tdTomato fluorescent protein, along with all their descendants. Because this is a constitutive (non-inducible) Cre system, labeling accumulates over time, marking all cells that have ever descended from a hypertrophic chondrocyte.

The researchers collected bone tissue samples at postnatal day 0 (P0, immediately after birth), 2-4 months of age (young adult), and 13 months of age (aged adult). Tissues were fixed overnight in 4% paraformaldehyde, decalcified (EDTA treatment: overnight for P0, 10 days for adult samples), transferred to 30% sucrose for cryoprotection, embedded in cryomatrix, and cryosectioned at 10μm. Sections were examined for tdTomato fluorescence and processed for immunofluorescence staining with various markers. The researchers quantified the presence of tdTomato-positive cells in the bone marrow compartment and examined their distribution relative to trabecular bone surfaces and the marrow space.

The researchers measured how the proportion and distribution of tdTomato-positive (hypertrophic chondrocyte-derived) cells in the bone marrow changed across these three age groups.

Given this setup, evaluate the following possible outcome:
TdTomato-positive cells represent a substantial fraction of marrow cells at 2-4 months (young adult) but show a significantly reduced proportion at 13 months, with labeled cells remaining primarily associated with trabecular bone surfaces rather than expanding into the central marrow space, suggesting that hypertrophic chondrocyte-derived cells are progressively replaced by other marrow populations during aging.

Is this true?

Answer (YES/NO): NO